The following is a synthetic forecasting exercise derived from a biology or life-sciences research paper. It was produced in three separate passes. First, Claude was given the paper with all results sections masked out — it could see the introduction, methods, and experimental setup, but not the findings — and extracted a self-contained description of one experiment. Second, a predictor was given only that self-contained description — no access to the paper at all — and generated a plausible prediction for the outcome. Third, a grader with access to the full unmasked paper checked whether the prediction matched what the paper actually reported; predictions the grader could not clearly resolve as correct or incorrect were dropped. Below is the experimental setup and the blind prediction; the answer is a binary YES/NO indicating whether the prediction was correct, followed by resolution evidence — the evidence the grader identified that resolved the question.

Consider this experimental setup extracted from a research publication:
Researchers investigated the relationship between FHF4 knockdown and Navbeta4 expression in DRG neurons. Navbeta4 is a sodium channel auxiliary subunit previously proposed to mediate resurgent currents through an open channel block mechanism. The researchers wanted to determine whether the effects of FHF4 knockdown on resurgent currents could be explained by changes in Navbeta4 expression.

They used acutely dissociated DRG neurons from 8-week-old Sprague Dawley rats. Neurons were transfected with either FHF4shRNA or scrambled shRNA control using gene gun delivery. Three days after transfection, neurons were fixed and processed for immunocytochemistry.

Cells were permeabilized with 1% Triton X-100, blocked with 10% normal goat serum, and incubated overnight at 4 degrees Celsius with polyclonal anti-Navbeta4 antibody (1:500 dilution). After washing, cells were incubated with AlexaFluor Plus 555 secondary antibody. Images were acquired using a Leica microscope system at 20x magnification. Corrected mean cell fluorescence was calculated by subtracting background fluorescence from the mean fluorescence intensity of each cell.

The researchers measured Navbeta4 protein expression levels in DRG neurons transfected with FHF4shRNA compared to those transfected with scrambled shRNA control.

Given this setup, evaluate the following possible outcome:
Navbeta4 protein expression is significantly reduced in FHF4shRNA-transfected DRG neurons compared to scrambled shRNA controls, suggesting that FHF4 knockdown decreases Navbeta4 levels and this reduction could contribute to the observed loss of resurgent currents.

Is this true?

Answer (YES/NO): NO